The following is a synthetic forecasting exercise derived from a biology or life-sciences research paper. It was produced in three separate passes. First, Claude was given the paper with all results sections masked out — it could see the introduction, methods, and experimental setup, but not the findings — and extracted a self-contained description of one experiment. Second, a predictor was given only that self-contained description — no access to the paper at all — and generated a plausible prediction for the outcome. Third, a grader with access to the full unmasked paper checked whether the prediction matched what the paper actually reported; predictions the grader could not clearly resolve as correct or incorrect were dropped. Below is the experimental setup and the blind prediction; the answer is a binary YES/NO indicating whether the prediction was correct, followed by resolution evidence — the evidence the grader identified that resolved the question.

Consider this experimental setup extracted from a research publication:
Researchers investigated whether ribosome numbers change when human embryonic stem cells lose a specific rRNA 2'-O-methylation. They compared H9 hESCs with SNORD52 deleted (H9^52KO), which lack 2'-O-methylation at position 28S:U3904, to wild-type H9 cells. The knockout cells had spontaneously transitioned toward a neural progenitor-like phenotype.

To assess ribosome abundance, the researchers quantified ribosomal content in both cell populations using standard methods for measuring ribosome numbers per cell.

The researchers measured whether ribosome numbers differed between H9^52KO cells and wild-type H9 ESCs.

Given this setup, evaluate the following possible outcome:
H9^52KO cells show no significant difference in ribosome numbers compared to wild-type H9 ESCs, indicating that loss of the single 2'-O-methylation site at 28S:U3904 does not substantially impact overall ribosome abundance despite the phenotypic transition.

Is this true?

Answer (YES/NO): NO